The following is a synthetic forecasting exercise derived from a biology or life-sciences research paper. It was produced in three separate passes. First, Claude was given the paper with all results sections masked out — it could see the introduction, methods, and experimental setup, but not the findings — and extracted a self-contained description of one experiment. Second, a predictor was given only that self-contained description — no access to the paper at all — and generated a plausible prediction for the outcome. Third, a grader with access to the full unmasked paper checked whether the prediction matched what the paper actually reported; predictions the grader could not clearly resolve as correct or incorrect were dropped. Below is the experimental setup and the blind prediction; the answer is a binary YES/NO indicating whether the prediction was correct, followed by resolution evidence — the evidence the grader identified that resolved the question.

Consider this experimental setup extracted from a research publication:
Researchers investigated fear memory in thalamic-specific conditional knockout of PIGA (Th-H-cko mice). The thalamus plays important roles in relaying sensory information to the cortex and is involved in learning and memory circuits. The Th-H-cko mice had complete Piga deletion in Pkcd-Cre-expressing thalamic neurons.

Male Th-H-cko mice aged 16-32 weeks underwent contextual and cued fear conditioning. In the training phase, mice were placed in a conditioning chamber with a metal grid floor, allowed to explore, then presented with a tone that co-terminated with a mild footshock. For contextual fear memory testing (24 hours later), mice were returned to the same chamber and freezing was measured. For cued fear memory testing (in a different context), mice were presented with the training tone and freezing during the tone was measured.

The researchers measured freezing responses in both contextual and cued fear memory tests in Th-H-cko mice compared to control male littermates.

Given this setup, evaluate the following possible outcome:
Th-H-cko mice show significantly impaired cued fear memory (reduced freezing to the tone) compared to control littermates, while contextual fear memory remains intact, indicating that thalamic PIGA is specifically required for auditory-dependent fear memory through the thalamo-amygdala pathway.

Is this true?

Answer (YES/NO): NO